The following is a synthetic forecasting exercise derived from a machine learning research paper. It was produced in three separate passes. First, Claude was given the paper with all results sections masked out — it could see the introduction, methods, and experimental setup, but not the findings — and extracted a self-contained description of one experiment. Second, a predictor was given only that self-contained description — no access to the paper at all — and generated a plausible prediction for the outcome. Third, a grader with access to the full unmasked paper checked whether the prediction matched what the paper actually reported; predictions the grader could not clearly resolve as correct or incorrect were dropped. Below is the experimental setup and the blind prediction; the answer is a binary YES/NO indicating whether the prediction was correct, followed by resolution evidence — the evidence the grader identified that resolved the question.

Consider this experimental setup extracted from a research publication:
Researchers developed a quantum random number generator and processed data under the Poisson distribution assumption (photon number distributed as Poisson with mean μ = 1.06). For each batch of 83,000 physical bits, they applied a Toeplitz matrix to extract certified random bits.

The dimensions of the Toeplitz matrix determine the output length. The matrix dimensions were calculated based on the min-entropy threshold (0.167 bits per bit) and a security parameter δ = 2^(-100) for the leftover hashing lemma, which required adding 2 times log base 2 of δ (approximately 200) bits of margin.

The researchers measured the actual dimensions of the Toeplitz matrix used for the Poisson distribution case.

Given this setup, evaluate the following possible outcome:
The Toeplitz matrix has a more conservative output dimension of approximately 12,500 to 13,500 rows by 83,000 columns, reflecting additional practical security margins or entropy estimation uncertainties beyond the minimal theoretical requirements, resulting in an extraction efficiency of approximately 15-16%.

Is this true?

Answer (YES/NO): NO